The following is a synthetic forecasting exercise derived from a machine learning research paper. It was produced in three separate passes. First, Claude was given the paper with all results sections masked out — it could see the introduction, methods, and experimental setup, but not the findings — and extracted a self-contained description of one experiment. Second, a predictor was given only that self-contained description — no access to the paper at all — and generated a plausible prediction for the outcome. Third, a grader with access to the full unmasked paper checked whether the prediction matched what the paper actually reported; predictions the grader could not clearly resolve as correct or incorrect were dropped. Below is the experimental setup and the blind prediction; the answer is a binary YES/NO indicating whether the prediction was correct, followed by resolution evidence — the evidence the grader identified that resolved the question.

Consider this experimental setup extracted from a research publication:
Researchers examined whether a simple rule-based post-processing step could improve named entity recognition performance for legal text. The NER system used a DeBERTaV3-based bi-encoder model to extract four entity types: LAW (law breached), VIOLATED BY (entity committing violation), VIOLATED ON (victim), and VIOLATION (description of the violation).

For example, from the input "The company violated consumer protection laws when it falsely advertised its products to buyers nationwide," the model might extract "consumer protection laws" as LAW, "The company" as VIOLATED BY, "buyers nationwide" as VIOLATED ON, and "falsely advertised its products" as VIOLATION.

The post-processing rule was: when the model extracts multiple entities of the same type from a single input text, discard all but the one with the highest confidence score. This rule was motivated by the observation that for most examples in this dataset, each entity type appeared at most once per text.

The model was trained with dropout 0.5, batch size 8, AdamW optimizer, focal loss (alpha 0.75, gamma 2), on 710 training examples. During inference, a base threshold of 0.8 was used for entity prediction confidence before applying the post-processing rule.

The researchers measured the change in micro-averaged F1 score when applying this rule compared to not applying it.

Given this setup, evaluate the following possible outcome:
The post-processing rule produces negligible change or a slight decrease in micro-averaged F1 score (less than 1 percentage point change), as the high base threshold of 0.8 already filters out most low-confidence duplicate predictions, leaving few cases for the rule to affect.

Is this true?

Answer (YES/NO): NO